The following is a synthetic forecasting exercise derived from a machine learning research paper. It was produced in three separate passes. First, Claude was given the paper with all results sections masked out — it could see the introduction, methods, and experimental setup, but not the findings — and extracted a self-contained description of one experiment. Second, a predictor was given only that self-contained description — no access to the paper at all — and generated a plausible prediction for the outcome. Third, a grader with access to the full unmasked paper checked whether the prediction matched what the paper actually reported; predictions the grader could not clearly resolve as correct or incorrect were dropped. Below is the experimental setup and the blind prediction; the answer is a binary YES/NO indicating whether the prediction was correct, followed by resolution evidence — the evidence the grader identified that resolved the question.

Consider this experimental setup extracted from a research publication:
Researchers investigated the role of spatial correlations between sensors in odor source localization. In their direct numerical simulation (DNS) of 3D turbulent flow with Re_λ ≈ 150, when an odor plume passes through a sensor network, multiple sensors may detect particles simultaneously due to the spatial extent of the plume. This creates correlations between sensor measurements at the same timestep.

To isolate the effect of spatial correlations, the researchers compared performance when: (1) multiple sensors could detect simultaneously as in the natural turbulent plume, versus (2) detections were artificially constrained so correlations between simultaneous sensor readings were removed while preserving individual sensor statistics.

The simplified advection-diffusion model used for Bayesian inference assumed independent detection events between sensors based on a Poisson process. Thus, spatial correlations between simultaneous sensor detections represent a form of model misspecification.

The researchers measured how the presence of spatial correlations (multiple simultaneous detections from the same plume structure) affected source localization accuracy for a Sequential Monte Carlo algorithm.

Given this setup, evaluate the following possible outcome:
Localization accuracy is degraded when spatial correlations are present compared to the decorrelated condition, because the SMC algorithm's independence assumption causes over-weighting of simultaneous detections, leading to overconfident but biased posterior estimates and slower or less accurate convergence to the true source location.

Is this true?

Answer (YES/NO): YES